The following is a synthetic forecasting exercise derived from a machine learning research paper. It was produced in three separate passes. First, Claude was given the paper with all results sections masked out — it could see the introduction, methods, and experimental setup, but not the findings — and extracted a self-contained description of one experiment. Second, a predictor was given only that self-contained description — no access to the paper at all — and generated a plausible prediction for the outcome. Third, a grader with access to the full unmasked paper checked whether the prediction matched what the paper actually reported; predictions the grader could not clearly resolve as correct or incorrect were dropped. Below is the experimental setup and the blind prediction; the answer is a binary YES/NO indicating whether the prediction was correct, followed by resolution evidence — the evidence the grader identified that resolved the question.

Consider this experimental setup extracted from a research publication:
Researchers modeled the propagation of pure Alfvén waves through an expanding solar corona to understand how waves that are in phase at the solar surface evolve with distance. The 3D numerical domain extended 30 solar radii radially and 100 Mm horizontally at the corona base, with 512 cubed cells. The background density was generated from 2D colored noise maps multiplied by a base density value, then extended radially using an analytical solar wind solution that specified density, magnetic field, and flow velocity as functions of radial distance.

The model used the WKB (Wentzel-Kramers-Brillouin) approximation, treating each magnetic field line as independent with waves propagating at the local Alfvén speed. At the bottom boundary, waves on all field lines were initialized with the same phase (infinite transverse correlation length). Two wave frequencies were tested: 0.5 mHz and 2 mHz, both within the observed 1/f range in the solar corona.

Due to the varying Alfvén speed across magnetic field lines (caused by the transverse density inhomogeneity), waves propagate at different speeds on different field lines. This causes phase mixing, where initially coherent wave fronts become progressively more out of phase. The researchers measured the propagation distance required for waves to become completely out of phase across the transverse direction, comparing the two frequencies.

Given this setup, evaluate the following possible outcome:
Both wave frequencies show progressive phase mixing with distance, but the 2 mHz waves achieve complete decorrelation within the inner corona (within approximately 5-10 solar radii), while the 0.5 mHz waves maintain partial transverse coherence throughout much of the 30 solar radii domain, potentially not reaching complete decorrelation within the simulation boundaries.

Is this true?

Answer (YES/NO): NO